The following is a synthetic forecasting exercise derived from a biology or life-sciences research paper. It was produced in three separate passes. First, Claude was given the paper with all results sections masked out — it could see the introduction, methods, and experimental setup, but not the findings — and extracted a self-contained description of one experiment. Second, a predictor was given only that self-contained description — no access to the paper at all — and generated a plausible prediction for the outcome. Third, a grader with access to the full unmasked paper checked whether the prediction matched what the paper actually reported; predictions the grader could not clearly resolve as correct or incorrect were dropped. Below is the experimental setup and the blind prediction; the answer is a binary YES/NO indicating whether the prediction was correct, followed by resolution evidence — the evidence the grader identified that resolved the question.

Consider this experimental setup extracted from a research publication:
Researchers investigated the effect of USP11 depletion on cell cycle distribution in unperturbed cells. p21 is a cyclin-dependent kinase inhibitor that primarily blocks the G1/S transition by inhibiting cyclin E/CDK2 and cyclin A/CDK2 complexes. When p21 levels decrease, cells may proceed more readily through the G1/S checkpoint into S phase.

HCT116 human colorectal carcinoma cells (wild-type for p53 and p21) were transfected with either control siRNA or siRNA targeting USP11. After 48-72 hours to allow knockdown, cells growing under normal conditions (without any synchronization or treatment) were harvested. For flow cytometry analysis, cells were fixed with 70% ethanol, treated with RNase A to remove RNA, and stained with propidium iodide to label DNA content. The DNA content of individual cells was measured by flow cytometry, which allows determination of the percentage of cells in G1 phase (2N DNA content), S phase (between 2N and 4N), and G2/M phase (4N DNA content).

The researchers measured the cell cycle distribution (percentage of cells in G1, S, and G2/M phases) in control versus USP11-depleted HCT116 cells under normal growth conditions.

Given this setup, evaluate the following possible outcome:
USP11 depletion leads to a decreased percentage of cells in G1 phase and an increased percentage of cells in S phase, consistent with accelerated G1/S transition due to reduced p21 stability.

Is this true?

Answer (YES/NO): YES